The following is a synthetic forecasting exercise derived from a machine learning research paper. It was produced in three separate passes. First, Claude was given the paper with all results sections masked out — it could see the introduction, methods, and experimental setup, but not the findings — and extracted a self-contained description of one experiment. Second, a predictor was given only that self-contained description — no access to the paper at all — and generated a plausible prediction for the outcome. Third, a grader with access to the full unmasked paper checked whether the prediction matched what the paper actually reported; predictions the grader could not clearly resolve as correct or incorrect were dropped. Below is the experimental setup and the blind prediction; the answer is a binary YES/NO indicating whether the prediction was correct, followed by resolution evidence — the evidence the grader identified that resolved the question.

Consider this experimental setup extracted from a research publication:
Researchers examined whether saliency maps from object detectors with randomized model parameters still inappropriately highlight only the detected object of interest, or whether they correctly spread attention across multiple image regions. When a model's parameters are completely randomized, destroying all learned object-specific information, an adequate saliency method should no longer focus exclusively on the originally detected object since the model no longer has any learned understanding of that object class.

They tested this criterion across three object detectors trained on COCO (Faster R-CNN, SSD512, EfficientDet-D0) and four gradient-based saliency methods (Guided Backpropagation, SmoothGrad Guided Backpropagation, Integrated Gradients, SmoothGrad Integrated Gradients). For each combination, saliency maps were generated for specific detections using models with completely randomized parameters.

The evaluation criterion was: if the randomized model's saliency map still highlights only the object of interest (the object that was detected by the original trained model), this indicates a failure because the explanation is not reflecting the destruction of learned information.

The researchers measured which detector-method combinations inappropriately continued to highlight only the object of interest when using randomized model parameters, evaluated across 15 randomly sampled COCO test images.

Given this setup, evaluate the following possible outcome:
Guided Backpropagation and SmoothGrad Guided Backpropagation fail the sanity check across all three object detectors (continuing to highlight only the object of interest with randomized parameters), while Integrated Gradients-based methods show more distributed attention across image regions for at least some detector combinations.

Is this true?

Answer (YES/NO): NO